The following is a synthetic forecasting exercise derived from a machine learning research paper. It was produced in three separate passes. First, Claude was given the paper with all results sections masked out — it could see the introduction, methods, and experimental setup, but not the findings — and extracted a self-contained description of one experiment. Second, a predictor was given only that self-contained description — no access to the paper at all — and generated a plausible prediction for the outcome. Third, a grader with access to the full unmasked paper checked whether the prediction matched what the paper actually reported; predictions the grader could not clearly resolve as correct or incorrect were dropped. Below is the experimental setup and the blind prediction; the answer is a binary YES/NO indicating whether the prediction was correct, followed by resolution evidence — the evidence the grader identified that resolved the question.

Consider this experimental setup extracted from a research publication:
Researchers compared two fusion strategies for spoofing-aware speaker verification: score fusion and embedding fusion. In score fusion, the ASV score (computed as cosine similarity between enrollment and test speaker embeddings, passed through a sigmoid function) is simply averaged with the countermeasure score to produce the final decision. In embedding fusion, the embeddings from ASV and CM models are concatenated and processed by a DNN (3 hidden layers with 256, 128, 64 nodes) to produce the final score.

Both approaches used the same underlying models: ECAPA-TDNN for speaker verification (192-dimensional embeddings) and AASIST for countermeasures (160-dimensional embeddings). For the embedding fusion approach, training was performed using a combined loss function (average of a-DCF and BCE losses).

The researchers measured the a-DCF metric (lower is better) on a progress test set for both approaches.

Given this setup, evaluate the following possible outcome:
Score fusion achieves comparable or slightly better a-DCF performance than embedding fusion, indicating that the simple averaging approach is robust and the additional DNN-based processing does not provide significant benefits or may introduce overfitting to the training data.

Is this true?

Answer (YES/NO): YES